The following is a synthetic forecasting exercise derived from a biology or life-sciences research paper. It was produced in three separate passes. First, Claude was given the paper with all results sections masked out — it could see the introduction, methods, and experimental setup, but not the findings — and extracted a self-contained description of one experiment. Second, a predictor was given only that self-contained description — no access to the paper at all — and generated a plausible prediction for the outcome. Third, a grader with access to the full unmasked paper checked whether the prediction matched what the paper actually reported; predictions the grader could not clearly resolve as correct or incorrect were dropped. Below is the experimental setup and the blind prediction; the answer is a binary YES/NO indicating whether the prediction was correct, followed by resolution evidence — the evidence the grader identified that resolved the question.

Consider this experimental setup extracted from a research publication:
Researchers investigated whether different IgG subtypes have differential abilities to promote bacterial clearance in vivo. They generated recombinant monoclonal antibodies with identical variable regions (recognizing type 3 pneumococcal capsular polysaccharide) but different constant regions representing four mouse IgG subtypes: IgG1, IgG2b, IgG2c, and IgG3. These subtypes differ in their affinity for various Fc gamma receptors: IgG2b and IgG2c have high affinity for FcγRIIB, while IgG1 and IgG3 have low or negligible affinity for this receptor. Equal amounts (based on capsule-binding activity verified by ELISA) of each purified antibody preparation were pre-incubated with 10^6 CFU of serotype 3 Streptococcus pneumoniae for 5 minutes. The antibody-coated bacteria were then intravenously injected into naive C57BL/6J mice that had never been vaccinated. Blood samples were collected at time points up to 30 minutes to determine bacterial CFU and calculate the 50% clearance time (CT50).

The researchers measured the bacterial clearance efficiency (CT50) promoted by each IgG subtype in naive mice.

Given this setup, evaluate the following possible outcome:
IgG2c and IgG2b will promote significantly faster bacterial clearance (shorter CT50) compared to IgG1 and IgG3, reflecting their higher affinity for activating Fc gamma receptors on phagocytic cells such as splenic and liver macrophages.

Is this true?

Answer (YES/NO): NO